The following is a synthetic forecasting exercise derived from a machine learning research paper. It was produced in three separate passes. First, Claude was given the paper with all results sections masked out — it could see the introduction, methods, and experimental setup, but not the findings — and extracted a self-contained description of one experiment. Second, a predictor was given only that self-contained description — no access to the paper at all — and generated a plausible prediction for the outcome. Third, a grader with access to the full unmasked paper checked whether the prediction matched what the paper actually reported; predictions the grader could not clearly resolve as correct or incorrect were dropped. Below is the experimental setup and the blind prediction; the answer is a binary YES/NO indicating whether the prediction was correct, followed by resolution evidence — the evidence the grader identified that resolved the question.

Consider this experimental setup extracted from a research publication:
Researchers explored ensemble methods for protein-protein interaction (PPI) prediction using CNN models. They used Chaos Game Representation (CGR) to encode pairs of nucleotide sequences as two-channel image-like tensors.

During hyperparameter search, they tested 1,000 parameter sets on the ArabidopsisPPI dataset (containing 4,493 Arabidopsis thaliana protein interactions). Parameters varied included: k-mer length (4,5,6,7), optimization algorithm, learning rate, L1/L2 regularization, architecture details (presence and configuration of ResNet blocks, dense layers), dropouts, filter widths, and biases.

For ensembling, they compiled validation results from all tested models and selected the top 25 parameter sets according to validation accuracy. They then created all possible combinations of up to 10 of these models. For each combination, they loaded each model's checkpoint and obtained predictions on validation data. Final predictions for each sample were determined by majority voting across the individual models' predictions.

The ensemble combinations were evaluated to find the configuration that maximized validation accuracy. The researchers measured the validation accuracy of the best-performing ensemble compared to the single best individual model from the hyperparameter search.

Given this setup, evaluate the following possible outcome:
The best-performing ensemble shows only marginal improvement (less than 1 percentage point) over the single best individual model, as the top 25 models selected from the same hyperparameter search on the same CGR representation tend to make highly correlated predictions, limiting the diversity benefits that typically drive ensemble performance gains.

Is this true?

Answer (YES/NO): NO